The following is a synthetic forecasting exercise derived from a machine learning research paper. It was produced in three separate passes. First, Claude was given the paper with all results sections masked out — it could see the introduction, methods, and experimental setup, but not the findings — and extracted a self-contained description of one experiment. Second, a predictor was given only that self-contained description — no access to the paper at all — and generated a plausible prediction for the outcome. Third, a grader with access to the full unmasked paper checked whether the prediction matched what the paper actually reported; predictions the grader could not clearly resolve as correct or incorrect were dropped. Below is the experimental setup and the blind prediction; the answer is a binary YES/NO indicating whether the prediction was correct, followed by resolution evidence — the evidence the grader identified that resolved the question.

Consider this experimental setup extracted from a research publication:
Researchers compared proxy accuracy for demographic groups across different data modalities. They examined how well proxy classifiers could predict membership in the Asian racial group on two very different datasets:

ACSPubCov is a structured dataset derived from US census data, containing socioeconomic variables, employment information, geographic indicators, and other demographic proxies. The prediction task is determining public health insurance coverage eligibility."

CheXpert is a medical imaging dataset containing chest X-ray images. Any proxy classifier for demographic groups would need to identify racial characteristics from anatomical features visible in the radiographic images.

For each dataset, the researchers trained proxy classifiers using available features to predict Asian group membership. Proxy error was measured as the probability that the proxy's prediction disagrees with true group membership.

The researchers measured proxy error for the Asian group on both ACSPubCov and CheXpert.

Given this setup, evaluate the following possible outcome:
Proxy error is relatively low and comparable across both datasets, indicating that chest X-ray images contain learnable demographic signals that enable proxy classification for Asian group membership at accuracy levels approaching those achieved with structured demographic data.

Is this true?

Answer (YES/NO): NO